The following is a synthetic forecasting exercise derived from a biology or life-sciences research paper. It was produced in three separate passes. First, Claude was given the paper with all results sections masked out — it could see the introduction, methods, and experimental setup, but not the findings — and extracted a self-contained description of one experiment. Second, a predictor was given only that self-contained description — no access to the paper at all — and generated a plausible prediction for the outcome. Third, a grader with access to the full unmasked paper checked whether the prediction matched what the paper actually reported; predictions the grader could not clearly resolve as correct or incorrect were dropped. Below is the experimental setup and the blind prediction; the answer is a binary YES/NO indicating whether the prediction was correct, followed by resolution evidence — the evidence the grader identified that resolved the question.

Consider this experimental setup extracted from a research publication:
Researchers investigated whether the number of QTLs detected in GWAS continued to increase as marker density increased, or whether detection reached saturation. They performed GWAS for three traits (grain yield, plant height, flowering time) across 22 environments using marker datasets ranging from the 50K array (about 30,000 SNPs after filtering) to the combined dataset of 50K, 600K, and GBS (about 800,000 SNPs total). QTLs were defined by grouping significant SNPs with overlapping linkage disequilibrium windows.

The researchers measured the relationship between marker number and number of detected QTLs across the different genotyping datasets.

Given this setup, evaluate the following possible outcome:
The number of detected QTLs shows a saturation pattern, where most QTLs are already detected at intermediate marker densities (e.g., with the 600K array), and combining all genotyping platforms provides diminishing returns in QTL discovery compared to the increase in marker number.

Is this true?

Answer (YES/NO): NO